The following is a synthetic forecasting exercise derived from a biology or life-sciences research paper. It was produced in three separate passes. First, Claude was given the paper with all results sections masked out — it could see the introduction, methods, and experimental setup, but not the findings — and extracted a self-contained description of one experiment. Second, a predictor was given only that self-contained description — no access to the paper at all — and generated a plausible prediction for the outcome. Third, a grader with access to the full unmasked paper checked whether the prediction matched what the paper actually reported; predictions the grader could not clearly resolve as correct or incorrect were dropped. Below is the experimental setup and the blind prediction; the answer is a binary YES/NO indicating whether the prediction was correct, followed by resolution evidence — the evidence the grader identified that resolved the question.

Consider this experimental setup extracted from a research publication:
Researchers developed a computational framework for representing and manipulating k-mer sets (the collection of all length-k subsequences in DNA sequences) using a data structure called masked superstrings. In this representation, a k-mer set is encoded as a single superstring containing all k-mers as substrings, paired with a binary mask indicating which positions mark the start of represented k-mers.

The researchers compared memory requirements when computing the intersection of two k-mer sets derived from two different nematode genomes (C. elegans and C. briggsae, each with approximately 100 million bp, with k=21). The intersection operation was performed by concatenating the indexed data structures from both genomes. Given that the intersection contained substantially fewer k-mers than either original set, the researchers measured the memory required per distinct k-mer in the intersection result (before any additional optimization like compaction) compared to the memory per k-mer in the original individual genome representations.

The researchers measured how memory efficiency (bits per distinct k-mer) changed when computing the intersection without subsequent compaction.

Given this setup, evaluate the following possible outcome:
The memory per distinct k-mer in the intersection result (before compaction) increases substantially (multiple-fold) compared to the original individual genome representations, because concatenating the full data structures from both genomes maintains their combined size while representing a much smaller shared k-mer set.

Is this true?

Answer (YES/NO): YES